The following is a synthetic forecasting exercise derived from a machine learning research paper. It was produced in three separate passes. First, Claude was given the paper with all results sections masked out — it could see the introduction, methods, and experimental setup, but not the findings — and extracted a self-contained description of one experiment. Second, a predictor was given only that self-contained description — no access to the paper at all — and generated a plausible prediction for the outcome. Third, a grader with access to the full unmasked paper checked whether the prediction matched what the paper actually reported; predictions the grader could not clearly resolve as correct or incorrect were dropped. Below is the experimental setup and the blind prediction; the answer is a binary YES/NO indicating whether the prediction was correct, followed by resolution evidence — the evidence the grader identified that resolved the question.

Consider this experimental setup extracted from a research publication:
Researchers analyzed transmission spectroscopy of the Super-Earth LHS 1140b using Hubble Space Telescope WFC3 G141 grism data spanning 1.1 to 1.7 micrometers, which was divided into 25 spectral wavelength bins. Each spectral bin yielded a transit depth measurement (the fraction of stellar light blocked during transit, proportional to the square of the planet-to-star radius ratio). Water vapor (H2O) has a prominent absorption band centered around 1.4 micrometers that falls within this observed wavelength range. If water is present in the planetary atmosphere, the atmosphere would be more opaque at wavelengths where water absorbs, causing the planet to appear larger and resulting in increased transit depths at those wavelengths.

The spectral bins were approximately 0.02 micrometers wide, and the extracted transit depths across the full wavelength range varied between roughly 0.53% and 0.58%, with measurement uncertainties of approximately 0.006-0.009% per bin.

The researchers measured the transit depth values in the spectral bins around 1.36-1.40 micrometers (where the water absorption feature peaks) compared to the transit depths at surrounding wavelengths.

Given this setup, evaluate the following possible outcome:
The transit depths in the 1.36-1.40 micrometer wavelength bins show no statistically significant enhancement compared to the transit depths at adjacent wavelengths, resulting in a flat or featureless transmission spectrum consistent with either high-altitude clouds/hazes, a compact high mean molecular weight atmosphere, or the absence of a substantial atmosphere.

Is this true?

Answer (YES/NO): NO